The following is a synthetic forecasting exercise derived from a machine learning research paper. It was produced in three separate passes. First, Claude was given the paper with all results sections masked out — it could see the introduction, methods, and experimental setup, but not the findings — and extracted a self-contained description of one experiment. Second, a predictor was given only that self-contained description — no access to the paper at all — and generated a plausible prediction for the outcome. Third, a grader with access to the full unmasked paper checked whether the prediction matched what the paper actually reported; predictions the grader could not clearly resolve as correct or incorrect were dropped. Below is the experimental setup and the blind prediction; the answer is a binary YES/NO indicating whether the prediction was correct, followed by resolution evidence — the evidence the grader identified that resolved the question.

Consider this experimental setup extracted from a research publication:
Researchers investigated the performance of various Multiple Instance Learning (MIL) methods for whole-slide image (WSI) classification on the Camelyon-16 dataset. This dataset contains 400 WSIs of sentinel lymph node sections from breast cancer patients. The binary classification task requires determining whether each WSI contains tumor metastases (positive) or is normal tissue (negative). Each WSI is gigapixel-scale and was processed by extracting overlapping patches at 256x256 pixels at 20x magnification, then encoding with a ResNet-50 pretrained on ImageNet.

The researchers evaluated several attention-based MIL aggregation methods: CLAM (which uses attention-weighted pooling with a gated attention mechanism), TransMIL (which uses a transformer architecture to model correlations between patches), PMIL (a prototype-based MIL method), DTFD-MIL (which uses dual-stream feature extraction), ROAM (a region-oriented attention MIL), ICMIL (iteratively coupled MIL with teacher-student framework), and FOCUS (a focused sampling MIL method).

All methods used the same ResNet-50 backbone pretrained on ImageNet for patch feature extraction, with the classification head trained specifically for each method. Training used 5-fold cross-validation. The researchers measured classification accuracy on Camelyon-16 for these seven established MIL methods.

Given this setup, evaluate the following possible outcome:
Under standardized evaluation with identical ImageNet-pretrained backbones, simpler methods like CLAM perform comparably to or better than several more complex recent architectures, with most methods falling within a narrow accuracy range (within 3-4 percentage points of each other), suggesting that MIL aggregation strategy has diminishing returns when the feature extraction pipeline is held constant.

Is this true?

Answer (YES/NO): NO